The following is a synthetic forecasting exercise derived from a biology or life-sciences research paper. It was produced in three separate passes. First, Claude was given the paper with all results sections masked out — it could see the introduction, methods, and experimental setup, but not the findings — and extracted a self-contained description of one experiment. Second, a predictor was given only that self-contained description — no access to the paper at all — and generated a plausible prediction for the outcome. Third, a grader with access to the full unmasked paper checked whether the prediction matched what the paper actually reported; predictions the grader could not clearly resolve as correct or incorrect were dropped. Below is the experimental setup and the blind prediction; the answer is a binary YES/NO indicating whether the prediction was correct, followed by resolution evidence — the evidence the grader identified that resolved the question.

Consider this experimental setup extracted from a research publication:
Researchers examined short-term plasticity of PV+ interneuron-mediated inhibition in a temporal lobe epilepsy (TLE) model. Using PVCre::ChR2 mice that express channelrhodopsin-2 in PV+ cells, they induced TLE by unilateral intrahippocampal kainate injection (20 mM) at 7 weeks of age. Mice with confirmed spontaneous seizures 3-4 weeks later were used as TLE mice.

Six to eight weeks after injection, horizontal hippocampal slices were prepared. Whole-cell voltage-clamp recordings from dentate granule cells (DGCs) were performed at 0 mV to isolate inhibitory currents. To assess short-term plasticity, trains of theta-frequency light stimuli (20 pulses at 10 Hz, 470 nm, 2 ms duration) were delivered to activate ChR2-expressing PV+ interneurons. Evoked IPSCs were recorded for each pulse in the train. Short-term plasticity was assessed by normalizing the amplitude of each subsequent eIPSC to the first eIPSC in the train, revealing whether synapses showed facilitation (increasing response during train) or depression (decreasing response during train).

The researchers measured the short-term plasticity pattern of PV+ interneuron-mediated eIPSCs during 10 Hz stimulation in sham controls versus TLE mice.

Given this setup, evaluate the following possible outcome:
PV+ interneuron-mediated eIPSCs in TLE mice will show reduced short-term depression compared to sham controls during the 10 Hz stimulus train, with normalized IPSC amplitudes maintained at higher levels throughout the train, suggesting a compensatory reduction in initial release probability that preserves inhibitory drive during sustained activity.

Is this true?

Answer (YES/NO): NO